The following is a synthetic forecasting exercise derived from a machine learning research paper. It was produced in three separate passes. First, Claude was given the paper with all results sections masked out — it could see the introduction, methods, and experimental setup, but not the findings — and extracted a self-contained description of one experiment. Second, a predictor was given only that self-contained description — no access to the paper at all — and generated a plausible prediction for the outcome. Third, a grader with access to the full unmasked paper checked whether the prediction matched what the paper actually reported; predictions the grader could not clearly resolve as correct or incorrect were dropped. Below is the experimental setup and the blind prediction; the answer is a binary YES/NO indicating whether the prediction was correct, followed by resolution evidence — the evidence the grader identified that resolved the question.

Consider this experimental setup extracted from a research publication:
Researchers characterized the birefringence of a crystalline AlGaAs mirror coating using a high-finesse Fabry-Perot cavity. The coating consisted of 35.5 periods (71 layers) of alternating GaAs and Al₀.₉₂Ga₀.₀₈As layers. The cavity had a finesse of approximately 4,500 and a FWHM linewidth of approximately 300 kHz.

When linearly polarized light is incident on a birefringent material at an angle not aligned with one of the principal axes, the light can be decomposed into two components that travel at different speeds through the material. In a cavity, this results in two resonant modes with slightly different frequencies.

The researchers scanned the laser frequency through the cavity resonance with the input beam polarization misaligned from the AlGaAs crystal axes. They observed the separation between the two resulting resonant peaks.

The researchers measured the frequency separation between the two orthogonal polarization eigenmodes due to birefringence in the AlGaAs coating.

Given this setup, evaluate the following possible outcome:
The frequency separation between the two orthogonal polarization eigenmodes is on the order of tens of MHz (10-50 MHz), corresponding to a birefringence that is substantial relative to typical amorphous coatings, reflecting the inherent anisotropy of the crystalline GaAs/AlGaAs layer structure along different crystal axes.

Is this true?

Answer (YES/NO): NO